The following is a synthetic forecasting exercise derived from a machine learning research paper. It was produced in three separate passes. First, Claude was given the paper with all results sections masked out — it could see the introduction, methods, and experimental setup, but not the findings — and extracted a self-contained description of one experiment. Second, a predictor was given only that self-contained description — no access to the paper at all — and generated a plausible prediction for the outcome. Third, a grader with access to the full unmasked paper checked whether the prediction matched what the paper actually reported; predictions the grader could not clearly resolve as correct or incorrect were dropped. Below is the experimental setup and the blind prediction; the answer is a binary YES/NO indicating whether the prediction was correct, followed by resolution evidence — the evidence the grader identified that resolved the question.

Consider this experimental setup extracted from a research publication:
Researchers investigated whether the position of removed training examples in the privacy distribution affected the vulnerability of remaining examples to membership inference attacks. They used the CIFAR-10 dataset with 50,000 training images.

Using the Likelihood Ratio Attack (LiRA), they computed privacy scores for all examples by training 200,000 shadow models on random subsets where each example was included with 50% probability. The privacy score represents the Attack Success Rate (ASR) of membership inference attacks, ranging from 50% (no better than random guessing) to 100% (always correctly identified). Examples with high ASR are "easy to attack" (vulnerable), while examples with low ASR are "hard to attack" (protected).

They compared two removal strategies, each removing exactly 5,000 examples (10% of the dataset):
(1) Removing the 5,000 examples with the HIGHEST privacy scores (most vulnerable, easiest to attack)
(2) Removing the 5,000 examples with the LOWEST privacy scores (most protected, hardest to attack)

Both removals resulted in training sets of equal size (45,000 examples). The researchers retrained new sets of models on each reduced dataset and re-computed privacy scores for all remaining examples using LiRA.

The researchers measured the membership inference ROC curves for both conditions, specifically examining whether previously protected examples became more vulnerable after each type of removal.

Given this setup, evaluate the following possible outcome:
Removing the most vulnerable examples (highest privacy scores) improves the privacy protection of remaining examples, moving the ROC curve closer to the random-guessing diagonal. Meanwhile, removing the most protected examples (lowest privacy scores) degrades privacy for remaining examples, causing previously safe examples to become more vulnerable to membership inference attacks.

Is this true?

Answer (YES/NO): NO